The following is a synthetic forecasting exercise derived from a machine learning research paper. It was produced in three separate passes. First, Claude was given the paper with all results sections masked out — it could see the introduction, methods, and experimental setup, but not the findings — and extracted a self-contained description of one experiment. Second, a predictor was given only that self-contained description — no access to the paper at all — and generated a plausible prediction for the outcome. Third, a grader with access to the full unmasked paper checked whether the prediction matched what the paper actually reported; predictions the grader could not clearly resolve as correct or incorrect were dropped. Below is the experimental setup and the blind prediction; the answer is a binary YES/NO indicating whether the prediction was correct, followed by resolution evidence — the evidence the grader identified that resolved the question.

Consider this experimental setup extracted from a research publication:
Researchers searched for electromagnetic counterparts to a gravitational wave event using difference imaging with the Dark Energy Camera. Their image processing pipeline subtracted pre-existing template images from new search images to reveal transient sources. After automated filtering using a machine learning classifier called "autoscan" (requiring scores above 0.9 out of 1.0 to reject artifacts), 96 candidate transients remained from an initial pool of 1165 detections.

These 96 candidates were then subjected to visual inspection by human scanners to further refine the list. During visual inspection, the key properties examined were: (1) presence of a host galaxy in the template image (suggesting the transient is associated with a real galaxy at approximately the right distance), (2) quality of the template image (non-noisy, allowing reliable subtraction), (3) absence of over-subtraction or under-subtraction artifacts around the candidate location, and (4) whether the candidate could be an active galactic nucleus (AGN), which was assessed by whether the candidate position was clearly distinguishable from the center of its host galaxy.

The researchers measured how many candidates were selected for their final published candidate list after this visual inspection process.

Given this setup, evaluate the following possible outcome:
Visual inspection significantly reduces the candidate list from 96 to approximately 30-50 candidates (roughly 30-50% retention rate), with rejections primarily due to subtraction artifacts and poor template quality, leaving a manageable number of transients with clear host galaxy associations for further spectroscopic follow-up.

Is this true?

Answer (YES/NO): NO